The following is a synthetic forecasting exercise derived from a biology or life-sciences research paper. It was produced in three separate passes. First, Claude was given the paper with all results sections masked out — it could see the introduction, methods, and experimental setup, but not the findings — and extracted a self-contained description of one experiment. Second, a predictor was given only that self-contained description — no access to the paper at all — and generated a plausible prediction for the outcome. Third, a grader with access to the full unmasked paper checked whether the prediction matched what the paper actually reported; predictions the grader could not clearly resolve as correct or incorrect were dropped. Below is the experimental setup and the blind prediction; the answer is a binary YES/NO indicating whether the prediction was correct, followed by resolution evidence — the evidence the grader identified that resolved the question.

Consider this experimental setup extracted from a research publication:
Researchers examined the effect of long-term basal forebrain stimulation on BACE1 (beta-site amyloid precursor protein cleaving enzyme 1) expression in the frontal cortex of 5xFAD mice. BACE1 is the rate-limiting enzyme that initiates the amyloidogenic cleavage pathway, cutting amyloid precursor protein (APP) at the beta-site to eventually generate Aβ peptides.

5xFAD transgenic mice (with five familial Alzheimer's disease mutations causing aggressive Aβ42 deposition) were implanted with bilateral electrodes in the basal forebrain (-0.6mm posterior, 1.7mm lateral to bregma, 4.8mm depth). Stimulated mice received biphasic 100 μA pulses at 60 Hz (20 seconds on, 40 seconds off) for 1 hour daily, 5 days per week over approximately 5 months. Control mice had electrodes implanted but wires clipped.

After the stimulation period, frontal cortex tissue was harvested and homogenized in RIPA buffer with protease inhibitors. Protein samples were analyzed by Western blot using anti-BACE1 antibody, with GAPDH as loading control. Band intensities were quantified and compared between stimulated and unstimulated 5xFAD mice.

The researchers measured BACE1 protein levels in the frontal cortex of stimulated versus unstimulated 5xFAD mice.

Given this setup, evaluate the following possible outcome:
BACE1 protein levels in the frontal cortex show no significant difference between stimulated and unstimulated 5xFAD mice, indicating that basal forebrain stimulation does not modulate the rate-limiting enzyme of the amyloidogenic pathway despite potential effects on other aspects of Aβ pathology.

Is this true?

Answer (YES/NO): YES